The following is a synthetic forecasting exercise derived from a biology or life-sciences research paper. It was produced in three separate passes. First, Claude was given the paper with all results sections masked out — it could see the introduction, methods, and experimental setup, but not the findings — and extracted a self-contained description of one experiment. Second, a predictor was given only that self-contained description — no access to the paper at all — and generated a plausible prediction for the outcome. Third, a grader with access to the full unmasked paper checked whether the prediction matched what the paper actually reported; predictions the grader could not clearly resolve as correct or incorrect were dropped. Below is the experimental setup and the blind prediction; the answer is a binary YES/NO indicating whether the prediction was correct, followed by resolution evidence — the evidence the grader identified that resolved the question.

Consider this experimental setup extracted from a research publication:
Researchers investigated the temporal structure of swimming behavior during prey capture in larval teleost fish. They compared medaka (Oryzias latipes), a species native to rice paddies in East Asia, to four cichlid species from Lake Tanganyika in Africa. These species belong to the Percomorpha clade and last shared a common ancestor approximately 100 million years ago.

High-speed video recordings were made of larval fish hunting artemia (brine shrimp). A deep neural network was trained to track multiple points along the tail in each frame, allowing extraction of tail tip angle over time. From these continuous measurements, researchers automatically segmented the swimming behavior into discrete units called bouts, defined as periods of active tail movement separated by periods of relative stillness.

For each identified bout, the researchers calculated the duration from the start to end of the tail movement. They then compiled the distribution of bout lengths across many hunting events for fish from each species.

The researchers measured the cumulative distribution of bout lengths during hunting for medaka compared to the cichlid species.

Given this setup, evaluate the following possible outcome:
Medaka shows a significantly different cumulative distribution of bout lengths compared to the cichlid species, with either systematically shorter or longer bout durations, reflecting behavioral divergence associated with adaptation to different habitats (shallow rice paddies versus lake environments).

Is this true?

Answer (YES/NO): YES